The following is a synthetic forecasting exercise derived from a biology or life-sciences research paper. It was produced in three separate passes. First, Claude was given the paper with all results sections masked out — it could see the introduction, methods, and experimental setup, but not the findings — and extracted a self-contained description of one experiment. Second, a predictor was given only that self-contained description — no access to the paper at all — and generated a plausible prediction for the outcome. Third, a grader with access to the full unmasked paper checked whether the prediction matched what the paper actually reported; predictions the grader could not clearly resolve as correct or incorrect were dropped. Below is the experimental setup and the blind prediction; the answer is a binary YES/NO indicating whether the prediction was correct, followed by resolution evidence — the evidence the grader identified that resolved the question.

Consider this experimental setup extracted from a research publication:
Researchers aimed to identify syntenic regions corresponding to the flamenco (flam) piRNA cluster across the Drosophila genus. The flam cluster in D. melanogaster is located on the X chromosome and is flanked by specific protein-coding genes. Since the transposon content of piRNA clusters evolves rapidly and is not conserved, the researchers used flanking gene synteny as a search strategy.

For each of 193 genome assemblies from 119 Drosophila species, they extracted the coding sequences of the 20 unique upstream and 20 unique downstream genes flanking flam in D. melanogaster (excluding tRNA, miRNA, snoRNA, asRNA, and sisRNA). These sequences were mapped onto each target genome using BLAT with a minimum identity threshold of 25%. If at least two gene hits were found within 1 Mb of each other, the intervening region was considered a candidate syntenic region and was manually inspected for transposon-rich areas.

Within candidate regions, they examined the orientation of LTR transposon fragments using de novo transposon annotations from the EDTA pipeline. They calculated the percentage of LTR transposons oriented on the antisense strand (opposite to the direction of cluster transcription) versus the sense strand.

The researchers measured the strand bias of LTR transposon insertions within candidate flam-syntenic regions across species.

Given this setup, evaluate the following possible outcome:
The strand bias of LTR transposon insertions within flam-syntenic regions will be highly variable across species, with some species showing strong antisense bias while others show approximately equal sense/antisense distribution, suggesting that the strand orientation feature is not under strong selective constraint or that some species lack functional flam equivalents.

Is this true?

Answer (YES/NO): YES